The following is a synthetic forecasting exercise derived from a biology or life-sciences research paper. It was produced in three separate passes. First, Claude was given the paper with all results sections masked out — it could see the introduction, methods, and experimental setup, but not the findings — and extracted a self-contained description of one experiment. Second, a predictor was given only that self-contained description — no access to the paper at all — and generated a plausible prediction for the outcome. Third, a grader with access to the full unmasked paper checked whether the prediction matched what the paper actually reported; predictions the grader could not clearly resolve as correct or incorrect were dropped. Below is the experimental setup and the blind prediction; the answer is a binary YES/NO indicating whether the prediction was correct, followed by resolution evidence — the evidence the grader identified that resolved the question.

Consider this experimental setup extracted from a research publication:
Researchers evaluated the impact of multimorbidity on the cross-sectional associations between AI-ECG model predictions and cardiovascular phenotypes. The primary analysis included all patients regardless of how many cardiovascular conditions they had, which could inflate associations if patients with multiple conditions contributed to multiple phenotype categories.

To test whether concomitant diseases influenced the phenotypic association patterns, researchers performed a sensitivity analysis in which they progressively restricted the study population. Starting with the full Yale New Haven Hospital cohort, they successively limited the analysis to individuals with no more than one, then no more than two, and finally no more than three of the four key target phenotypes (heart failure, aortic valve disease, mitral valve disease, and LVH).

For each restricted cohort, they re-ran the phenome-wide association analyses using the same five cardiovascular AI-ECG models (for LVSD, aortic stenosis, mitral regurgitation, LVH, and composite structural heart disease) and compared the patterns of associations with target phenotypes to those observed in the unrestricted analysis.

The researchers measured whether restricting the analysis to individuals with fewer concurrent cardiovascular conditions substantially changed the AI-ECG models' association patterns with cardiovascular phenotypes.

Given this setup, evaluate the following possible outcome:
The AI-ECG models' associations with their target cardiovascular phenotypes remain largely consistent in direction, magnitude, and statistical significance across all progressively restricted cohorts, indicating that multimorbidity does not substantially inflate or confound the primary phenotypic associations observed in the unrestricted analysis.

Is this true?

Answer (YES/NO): NO